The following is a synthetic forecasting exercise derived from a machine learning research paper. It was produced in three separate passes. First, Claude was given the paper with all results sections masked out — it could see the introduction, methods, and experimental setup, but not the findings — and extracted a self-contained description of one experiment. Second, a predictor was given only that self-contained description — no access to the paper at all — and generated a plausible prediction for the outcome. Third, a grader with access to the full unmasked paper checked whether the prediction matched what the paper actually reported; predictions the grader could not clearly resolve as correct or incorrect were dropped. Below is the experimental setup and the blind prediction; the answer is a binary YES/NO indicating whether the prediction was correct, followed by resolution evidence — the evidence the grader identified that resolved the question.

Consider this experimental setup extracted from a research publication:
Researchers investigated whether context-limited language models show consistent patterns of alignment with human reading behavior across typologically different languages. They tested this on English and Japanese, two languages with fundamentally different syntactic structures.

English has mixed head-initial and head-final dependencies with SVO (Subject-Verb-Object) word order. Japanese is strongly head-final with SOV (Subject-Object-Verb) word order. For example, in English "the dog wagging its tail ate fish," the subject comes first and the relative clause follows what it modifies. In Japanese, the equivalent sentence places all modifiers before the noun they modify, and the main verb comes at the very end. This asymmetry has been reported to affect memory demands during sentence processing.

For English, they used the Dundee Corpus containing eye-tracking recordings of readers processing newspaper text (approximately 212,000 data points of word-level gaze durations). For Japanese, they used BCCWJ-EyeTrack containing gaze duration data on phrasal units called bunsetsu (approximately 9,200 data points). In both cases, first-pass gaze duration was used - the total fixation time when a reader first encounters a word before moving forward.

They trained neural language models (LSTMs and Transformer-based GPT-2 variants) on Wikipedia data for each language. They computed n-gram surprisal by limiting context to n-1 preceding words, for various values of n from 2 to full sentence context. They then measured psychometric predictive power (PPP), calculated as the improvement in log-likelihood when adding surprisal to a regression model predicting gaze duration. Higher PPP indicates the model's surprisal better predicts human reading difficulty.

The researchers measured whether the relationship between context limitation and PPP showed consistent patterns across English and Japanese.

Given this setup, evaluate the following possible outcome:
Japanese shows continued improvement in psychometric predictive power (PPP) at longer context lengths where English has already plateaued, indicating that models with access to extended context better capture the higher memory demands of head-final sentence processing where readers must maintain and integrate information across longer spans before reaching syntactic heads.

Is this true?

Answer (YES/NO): NO